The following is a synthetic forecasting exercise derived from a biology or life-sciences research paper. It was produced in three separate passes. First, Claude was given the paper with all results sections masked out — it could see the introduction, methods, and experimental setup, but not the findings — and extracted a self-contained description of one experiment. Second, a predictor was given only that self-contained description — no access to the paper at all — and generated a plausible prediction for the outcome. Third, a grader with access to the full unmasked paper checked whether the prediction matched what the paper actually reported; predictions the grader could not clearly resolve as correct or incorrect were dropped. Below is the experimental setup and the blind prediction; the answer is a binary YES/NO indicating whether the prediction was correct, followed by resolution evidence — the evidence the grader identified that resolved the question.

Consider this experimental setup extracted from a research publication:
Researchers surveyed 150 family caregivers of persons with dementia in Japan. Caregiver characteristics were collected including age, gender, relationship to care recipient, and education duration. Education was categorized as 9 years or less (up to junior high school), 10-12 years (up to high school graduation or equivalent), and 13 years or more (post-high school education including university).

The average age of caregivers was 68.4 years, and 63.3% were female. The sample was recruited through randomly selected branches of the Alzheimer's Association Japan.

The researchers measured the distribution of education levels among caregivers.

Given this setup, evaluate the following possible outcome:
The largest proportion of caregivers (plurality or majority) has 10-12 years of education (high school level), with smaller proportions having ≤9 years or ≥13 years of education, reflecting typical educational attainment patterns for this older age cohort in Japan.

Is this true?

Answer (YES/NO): NO